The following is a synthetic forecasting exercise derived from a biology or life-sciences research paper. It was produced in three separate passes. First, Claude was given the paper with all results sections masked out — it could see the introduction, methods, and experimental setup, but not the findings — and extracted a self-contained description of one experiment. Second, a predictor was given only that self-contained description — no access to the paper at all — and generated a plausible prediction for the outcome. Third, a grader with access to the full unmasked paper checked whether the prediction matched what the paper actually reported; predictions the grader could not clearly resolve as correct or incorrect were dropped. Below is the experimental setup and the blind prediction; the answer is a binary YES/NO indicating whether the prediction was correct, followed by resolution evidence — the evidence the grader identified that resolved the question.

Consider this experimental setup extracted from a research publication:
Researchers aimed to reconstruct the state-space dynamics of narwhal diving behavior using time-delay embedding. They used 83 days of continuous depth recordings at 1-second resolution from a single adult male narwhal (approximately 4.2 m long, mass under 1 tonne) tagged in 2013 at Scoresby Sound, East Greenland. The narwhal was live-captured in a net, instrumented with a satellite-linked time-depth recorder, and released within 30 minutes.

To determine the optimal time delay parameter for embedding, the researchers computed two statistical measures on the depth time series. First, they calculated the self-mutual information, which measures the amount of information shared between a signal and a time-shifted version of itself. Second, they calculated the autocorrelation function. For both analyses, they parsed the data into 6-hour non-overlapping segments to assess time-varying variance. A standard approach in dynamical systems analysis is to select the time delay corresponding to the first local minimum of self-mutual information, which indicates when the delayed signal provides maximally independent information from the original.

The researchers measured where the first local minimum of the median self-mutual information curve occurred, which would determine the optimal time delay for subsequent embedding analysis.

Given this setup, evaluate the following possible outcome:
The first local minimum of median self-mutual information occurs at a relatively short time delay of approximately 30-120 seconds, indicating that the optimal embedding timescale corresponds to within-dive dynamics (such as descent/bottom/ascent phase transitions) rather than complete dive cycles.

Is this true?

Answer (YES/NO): NO